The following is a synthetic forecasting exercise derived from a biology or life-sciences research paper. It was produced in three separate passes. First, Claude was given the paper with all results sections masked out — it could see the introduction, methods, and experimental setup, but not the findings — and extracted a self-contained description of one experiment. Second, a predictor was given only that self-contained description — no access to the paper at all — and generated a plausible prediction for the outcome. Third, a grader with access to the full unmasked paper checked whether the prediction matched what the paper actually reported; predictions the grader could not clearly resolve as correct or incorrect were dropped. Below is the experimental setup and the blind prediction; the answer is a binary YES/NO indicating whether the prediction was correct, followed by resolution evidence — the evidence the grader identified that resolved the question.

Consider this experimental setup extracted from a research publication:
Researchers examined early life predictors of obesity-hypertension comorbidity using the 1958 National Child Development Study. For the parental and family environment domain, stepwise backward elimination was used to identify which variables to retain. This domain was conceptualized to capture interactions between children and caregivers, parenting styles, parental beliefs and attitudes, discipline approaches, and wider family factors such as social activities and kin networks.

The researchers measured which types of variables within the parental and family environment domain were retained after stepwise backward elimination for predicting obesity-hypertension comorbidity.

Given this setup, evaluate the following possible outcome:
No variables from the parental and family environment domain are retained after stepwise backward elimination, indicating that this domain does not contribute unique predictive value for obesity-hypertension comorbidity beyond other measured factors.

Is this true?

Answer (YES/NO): NO